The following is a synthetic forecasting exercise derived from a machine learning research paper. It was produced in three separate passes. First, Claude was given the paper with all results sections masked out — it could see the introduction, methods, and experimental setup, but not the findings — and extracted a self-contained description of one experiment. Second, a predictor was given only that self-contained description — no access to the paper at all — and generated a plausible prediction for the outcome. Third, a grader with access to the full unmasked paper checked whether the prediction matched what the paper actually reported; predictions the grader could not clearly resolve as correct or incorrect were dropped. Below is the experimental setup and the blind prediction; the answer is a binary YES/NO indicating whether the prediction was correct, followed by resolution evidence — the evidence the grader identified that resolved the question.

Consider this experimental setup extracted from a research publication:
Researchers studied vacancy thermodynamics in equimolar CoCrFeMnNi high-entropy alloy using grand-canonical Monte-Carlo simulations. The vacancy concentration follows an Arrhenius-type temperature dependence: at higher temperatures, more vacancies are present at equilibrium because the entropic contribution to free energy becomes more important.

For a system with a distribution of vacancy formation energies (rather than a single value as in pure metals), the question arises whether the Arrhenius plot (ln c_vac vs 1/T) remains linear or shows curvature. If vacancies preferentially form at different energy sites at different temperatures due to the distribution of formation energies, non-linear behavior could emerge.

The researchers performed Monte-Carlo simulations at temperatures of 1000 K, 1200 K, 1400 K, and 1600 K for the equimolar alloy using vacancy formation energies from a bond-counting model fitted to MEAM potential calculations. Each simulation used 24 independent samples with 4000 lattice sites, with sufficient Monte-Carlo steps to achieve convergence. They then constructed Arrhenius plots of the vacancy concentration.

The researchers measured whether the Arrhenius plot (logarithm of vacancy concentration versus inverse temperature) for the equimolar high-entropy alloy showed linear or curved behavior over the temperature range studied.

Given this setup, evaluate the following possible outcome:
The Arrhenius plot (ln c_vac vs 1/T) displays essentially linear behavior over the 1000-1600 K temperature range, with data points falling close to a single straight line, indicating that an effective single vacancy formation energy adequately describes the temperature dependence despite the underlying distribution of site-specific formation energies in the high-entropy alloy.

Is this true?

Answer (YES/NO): YES